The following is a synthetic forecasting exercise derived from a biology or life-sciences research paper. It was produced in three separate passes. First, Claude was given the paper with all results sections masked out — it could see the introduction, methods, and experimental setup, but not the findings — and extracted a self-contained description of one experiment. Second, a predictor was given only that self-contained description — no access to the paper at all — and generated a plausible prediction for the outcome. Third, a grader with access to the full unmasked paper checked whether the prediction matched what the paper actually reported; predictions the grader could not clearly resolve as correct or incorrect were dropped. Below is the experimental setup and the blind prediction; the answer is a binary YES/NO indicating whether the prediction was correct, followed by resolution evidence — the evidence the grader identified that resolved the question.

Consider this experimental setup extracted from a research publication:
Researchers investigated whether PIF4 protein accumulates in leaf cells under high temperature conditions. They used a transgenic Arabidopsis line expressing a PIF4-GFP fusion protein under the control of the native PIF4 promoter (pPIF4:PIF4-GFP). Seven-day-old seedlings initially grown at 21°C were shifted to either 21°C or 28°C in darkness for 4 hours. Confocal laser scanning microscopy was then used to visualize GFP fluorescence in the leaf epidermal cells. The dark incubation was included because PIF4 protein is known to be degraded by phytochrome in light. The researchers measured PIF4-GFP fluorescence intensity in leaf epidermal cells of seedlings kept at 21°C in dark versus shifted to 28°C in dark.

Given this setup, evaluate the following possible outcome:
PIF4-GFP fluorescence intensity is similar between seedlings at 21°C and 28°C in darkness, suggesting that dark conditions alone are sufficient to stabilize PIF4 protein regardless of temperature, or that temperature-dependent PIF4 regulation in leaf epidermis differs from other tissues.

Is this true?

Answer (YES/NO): NO